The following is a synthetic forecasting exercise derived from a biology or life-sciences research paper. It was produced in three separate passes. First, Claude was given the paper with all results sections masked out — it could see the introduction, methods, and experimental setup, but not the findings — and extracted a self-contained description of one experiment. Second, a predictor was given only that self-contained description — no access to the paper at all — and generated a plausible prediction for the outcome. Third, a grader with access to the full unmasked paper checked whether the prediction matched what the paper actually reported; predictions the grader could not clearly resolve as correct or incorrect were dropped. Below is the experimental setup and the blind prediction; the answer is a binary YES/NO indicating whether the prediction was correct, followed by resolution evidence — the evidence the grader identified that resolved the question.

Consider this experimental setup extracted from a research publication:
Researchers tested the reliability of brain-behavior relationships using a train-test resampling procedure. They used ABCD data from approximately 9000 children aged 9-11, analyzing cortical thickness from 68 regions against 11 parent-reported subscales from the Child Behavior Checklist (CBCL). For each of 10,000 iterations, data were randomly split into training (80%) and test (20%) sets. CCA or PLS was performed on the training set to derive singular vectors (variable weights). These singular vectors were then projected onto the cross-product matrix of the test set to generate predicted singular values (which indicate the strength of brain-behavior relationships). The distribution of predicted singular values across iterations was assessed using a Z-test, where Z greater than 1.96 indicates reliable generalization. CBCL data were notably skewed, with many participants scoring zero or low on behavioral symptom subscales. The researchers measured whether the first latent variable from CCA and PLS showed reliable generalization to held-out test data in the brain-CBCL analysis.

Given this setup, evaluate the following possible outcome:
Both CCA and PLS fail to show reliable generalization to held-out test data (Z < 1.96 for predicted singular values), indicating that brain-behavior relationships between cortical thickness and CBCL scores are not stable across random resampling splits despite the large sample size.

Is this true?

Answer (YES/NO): NO